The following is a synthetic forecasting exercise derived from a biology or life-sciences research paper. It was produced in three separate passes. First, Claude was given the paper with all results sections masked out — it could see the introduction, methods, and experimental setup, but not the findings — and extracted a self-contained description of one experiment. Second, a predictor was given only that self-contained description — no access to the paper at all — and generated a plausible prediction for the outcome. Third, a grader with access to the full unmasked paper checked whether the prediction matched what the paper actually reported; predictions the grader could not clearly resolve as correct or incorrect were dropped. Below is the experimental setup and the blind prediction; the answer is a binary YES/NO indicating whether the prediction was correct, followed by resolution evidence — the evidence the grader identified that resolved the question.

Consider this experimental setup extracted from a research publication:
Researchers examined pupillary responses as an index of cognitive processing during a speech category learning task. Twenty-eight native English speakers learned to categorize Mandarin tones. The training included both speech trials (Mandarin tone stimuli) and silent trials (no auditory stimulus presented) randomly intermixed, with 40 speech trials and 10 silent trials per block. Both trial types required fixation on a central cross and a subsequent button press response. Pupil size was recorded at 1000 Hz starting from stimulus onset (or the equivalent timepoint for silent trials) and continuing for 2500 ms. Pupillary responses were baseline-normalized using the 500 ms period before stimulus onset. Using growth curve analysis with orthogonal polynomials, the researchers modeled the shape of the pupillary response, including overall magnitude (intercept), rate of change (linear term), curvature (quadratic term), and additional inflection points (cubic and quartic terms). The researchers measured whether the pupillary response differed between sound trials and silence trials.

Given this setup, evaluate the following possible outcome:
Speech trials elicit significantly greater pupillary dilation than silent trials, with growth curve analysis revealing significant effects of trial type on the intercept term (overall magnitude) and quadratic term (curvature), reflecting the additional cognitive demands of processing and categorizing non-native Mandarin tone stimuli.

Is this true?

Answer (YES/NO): YES